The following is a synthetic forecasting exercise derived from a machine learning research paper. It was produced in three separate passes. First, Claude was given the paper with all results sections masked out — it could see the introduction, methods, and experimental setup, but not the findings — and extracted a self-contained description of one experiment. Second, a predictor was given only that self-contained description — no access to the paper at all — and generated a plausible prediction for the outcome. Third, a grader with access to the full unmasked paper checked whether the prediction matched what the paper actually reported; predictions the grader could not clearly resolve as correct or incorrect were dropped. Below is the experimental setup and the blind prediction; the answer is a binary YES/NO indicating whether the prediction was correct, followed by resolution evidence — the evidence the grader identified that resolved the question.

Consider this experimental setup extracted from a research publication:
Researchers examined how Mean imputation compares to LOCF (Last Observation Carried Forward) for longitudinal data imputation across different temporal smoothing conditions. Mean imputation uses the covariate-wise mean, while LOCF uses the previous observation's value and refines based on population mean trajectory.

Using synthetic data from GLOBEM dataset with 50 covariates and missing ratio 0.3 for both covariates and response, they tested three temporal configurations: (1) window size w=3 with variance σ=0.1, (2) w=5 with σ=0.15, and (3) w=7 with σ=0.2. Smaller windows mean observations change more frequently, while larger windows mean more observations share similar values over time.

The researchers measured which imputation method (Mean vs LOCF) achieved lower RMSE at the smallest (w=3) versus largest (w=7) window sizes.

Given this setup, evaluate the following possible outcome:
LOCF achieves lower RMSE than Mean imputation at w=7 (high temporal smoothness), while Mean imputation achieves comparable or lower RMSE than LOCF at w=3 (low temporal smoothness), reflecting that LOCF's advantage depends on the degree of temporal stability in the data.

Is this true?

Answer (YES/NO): YES